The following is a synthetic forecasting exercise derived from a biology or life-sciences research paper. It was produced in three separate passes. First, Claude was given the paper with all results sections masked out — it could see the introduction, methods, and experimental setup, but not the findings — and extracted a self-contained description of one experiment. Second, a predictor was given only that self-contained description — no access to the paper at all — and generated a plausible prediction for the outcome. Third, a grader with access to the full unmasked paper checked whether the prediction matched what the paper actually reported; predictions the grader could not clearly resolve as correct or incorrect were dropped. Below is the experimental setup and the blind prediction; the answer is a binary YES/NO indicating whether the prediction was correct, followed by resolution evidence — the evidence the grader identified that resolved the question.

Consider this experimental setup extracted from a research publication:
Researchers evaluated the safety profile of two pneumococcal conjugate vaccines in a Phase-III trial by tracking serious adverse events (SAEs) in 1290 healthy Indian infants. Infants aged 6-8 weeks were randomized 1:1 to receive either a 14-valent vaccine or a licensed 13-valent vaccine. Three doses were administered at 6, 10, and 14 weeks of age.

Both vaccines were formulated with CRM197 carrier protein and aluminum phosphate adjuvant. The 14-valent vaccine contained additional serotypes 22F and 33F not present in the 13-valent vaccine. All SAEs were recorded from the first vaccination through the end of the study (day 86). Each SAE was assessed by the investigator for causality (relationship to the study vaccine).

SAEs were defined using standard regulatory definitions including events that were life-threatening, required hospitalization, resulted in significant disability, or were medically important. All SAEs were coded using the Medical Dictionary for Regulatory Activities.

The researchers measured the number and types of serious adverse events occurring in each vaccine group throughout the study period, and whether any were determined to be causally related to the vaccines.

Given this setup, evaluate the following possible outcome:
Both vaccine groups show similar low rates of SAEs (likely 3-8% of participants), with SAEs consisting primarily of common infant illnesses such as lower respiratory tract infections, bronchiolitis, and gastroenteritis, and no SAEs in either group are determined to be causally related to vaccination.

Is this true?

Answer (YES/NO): NO